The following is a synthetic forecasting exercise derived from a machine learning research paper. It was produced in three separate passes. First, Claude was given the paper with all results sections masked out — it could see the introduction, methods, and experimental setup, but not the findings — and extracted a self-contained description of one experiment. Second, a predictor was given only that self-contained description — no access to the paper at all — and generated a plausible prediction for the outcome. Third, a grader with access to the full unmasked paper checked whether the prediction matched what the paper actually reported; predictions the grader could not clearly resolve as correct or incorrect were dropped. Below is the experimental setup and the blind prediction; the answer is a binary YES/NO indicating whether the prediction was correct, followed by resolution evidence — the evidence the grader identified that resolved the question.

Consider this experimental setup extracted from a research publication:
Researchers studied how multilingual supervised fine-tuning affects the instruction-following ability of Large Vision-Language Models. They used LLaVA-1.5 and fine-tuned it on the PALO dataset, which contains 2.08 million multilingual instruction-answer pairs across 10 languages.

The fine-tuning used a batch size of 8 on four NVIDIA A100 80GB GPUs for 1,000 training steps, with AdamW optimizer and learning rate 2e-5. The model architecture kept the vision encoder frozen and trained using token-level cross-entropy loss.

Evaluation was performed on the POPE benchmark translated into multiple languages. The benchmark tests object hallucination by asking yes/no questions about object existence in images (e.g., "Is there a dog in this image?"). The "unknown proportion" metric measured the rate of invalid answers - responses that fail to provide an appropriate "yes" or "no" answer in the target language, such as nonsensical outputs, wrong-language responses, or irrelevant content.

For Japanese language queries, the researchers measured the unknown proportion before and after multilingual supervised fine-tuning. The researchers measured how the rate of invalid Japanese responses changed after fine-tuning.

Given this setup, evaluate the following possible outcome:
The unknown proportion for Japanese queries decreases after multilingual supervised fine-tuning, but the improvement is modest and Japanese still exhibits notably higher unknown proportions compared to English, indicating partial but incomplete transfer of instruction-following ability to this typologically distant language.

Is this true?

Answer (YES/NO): NO